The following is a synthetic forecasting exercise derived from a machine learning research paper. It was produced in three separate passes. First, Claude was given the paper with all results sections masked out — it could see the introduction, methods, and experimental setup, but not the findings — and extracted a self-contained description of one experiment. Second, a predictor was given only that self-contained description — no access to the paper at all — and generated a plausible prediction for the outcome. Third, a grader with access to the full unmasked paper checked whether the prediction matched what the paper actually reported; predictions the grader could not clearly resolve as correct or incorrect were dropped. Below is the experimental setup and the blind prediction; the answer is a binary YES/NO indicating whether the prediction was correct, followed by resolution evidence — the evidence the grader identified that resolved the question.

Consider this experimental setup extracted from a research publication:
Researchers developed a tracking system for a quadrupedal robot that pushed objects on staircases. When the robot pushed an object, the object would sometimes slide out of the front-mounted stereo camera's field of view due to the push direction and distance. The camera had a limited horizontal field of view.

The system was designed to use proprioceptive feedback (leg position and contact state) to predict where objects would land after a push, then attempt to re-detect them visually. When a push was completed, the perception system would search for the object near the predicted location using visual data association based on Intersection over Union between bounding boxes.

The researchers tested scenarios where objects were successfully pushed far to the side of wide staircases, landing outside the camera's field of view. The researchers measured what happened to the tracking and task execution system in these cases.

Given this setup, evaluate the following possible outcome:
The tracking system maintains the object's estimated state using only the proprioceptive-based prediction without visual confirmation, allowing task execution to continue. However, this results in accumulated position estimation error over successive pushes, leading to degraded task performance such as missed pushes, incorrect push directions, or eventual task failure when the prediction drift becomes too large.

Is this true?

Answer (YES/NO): NO